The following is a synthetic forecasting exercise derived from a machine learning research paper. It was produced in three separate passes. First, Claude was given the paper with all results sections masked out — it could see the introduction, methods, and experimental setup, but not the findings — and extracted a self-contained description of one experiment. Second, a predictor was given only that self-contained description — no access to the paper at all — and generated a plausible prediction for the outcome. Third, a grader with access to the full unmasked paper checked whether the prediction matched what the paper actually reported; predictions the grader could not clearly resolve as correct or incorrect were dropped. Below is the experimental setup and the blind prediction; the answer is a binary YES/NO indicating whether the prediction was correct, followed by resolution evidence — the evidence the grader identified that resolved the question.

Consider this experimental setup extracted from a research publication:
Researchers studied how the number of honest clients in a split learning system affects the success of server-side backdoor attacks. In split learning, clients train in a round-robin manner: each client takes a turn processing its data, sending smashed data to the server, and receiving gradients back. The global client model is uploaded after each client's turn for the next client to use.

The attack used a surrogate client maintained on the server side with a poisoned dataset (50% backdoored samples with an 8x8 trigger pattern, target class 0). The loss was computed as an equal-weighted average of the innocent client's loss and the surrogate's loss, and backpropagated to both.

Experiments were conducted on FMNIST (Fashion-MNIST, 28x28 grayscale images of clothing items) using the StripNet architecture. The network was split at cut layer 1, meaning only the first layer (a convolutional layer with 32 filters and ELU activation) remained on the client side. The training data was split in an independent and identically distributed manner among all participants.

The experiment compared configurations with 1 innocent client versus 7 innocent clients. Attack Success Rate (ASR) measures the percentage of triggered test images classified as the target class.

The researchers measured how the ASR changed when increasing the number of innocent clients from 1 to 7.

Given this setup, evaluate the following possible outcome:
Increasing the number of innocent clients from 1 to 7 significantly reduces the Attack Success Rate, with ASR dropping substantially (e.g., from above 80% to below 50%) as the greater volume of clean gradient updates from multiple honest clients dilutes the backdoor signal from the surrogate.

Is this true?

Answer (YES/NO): NO